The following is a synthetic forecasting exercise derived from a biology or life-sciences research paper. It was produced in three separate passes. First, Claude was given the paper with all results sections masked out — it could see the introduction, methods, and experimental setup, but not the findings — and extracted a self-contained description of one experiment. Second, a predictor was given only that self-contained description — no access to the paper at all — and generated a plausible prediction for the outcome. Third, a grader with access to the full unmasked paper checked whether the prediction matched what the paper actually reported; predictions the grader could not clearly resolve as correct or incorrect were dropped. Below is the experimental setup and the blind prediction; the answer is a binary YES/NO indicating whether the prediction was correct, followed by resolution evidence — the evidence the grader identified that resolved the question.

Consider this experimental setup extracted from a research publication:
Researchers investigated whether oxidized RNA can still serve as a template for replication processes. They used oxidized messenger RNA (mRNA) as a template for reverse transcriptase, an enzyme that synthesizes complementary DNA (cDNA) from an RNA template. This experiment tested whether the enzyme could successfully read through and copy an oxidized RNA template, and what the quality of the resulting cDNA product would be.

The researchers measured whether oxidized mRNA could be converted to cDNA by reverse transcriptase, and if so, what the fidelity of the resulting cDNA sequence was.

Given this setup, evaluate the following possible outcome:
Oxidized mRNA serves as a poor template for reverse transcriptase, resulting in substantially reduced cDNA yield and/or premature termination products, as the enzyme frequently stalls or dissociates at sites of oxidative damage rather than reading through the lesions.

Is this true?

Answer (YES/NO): NO